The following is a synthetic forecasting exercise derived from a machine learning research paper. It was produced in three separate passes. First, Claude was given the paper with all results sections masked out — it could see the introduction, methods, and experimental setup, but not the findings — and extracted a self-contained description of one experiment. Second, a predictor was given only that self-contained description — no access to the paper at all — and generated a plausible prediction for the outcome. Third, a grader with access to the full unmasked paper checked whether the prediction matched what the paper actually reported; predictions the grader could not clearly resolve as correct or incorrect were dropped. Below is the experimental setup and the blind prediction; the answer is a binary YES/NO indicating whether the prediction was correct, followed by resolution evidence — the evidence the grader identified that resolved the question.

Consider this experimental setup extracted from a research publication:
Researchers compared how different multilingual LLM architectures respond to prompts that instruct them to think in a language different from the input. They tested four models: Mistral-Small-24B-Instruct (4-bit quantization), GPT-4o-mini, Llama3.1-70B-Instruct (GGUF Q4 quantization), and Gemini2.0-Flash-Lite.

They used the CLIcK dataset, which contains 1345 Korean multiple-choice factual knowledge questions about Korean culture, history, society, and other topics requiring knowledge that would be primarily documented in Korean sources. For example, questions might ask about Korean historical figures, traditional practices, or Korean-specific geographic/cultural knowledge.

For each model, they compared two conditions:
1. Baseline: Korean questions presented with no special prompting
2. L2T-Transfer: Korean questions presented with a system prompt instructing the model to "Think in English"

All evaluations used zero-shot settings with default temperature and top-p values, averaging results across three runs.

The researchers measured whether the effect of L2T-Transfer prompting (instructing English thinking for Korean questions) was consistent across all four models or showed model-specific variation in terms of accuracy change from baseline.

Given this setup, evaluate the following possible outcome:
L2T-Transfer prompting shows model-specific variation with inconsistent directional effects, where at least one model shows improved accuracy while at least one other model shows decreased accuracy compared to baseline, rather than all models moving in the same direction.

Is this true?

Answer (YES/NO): NO